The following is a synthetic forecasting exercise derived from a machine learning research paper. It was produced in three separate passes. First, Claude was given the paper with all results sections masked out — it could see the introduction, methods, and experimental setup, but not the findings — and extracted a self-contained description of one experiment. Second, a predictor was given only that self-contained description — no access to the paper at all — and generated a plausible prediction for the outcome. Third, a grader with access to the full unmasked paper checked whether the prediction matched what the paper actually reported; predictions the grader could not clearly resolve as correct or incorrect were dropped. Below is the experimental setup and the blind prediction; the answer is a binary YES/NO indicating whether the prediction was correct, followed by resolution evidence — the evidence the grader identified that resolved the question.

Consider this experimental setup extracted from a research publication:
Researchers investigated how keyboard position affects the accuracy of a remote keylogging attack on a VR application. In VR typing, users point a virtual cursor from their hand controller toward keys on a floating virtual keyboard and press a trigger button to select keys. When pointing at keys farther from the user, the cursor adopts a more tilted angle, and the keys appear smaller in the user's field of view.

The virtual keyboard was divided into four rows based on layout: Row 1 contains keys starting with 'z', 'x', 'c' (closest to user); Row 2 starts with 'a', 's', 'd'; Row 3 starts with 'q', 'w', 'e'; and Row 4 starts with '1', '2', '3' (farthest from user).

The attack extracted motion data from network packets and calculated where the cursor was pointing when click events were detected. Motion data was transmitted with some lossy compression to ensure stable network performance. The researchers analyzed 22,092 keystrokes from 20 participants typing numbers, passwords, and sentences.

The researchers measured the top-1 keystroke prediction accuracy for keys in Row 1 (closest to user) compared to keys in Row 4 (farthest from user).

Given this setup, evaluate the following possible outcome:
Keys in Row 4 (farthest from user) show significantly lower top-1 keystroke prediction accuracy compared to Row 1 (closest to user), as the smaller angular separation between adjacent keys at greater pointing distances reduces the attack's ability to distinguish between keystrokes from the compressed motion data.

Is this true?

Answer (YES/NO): NO